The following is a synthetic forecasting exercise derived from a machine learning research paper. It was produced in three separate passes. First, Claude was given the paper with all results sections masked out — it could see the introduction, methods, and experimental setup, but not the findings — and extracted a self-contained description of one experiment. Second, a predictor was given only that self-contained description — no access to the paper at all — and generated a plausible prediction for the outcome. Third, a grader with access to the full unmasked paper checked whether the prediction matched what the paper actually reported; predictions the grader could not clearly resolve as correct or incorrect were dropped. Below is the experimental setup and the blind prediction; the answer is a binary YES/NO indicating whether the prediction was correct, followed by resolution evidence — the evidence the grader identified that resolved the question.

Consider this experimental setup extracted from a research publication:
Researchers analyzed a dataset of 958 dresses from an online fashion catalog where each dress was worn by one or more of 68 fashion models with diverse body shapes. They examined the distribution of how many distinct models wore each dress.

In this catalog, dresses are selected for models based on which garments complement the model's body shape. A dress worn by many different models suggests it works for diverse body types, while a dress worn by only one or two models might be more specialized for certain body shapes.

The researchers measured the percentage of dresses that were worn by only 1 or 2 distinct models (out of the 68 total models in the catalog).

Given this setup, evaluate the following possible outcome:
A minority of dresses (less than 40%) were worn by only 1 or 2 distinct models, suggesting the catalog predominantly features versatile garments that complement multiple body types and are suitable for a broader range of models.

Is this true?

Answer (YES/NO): NO